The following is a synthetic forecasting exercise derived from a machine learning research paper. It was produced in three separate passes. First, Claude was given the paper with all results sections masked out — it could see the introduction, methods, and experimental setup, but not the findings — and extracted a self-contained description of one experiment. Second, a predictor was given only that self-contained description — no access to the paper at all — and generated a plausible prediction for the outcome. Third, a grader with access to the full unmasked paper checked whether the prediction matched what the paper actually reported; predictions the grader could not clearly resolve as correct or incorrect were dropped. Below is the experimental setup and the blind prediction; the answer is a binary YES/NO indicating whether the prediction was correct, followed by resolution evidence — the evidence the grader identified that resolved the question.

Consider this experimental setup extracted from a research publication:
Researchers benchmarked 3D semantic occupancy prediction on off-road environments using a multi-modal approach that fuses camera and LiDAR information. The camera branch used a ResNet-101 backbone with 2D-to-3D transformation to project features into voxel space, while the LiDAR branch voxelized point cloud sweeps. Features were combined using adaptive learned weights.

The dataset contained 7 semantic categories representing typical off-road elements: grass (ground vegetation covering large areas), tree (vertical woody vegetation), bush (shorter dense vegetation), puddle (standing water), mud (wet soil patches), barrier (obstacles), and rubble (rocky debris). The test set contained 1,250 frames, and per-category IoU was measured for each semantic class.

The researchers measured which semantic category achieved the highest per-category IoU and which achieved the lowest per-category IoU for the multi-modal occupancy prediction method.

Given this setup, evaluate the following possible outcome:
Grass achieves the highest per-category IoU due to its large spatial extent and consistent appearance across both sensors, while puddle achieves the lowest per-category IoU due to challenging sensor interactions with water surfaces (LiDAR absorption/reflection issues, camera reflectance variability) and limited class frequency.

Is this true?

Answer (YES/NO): NO